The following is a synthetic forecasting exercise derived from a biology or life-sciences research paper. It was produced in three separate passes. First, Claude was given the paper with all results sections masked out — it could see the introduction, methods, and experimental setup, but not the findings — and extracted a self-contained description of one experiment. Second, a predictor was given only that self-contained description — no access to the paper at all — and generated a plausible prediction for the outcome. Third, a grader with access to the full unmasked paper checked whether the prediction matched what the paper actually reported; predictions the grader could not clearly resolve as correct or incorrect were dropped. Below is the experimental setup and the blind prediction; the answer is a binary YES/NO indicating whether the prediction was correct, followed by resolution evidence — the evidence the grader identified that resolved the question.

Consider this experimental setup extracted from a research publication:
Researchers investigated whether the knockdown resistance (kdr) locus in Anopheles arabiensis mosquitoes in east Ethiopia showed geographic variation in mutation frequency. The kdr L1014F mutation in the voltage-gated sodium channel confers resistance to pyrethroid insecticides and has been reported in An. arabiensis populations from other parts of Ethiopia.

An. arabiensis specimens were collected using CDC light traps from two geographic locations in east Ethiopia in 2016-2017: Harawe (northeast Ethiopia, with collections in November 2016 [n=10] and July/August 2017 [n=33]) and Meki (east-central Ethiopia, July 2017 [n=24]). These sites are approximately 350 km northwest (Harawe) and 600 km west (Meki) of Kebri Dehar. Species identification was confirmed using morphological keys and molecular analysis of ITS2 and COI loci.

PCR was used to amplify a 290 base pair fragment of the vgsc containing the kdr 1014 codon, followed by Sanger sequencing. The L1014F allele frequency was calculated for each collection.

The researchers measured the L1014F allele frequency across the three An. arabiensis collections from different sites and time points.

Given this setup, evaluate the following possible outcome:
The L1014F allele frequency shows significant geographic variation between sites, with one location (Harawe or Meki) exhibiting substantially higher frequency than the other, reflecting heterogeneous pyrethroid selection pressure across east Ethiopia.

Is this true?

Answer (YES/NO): YES